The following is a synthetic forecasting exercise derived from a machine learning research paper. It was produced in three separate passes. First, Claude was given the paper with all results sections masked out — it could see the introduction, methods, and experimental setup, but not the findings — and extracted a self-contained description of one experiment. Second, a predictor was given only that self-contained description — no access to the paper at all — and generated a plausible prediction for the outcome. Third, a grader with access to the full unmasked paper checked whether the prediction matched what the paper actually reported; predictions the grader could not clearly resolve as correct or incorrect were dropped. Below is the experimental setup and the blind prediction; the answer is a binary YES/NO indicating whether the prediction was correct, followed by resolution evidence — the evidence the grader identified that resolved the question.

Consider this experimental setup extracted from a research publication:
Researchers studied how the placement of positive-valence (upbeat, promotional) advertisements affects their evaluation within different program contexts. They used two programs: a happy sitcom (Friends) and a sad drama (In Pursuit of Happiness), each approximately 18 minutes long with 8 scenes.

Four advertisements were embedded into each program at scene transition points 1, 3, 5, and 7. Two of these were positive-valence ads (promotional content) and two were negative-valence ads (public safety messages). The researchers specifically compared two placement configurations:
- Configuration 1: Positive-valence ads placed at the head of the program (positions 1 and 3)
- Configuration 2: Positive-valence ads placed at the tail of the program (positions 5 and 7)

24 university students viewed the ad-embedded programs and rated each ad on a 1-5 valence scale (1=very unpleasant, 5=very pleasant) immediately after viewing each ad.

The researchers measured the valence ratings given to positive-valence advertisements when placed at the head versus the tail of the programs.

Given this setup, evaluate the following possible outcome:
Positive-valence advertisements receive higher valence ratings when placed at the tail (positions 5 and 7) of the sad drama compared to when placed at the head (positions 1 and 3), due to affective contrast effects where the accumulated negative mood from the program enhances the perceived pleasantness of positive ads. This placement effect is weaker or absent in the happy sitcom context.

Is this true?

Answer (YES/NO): NO